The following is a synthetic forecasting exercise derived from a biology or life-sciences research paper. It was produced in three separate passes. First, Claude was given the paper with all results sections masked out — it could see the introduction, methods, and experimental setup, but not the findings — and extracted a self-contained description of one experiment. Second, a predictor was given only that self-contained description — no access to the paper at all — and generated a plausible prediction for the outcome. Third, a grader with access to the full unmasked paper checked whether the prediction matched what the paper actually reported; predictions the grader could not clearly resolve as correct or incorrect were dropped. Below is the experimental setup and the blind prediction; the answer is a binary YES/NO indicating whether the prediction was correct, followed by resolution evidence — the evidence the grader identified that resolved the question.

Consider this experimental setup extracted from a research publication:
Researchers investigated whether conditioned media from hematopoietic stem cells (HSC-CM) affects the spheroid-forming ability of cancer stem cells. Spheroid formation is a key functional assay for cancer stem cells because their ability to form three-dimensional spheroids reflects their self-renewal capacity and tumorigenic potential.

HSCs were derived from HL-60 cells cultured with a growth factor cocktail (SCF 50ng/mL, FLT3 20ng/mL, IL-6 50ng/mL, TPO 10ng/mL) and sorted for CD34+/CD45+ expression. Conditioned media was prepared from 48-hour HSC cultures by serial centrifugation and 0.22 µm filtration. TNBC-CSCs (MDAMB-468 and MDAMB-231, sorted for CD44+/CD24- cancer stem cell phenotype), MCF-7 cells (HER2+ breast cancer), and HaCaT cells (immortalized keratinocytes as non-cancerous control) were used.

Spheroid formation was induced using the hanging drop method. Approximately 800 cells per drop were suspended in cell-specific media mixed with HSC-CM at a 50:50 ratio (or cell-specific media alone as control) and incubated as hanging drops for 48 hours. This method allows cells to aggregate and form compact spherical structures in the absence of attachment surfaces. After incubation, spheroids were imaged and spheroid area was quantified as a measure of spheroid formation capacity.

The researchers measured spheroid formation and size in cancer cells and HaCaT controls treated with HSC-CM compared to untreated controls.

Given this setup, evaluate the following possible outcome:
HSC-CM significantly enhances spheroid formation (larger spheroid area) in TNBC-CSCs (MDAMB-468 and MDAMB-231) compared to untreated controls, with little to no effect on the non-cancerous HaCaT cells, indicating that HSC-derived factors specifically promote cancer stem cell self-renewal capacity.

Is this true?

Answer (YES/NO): NO